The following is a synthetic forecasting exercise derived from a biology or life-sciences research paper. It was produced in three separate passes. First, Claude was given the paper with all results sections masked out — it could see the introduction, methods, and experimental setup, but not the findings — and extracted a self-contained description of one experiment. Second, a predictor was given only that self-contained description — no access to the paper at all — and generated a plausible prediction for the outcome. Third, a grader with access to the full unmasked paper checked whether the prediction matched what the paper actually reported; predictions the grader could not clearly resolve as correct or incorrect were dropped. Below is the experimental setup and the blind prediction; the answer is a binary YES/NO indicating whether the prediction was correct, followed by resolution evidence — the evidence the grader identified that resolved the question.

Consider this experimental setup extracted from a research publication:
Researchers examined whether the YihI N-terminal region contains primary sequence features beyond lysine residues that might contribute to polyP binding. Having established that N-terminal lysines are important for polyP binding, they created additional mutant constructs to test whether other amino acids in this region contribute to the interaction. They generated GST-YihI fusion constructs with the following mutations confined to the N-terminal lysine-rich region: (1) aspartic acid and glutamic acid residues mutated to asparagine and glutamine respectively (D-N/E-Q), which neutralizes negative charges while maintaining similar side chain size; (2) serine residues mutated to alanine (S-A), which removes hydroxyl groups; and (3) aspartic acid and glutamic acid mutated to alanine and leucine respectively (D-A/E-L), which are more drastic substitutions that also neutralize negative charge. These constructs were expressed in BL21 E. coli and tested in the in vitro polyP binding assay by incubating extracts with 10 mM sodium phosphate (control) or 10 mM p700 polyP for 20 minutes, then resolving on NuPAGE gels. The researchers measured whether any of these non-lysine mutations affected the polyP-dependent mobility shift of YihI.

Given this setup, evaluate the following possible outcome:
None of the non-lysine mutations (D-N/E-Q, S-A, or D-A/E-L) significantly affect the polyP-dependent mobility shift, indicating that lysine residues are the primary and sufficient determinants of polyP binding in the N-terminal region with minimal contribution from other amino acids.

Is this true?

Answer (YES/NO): NO